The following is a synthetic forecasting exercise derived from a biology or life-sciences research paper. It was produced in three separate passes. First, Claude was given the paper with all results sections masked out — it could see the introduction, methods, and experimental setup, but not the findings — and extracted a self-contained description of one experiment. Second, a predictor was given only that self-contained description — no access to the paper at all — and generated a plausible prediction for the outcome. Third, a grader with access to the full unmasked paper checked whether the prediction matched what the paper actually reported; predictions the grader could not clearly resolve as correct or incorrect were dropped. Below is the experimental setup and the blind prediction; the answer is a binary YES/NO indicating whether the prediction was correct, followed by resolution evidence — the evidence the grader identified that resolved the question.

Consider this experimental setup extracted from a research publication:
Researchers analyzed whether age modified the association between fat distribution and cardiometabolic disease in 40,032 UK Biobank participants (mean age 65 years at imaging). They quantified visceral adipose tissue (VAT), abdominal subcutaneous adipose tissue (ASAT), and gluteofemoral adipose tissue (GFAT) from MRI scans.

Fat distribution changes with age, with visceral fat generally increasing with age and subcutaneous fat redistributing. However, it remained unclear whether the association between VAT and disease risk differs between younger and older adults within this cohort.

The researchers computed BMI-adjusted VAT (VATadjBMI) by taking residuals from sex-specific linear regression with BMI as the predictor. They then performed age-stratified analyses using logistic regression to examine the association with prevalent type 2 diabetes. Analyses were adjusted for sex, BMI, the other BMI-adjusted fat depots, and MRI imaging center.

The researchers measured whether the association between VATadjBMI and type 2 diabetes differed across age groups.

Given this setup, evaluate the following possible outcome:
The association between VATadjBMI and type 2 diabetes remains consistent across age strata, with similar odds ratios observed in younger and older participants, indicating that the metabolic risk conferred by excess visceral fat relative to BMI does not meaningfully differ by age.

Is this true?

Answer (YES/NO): YES